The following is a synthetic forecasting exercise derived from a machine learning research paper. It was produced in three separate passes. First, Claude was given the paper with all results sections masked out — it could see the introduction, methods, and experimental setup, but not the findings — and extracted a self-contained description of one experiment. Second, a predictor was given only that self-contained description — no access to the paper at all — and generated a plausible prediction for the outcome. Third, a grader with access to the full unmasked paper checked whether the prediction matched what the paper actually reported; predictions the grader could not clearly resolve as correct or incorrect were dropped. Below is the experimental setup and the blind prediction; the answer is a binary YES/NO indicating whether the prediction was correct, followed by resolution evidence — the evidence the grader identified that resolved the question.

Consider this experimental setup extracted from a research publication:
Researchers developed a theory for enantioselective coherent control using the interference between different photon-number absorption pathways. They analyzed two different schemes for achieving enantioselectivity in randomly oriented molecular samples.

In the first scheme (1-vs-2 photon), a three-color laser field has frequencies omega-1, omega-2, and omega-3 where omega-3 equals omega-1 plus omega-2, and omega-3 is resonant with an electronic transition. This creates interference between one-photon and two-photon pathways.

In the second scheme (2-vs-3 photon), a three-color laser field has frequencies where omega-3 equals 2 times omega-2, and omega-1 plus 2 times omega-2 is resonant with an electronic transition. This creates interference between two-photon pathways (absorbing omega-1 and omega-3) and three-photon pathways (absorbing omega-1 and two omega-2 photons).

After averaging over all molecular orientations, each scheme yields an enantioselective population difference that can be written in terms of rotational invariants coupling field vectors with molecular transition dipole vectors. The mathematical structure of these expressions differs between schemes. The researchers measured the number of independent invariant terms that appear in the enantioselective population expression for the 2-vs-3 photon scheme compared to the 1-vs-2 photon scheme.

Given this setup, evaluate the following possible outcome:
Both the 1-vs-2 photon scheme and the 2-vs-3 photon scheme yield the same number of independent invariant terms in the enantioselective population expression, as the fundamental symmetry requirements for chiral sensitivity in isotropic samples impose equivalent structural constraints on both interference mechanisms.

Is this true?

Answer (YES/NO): NO